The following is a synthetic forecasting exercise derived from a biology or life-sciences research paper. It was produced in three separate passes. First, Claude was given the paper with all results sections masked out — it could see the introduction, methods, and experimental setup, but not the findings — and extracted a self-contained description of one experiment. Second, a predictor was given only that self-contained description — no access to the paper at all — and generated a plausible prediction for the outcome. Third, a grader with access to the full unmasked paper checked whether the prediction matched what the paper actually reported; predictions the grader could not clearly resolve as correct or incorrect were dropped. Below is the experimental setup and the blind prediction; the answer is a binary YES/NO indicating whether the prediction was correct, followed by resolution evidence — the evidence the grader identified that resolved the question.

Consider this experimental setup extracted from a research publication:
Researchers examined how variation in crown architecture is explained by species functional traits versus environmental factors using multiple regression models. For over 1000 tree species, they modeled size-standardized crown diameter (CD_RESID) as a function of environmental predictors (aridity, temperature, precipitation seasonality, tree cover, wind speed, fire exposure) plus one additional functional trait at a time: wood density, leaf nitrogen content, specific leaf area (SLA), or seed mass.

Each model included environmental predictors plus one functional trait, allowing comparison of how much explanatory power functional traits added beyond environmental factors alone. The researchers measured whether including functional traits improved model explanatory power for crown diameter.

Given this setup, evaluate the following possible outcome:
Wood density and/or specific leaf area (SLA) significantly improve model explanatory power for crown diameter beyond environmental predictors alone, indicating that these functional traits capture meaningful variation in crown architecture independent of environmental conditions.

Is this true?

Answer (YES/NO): YES